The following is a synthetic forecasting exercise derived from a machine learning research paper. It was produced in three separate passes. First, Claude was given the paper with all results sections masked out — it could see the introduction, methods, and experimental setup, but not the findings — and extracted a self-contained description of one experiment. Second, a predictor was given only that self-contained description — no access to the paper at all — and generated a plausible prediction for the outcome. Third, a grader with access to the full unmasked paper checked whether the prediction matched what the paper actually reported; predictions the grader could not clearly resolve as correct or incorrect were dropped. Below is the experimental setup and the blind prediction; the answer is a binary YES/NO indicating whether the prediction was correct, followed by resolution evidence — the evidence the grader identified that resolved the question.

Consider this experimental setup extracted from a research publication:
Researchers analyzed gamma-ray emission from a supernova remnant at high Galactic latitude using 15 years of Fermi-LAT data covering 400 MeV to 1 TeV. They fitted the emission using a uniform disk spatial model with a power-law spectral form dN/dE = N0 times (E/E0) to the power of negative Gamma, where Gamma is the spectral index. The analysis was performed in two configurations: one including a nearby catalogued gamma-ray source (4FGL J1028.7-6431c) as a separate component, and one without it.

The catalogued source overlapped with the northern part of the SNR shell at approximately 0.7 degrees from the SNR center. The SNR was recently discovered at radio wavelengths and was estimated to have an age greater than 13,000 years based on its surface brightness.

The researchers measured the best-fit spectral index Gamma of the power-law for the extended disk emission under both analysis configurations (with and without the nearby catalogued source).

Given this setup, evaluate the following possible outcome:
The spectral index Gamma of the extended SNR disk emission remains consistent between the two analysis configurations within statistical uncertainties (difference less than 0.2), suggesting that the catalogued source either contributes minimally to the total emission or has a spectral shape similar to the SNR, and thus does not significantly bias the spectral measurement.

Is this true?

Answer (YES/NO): YES